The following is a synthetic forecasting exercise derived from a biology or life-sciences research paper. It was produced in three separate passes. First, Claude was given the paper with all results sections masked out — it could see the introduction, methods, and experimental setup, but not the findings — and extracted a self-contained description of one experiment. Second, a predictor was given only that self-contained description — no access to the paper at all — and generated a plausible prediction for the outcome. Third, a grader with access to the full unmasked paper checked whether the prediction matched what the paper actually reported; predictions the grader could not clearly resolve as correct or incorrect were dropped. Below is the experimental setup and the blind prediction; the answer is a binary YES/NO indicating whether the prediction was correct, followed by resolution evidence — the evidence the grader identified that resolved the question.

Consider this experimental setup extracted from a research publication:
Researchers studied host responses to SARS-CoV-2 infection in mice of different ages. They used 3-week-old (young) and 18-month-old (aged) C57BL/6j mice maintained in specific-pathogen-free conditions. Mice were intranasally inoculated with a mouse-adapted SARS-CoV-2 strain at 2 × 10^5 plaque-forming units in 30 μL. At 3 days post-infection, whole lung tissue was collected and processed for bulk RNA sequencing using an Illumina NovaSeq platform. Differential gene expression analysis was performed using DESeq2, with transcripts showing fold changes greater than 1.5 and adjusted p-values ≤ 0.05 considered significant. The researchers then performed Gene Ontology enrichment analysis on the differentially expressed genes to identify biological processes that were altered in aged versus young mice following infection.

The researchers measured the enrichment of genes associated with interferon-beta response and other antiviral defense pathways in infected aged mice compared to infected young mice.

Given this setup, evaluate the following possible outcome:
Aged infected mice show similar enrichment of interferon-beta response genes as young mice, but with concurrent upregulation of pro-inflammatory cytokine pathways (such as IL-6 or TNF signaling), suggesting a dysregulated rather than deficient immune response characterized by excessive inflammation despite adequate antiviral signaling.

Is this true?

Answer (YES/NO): NO